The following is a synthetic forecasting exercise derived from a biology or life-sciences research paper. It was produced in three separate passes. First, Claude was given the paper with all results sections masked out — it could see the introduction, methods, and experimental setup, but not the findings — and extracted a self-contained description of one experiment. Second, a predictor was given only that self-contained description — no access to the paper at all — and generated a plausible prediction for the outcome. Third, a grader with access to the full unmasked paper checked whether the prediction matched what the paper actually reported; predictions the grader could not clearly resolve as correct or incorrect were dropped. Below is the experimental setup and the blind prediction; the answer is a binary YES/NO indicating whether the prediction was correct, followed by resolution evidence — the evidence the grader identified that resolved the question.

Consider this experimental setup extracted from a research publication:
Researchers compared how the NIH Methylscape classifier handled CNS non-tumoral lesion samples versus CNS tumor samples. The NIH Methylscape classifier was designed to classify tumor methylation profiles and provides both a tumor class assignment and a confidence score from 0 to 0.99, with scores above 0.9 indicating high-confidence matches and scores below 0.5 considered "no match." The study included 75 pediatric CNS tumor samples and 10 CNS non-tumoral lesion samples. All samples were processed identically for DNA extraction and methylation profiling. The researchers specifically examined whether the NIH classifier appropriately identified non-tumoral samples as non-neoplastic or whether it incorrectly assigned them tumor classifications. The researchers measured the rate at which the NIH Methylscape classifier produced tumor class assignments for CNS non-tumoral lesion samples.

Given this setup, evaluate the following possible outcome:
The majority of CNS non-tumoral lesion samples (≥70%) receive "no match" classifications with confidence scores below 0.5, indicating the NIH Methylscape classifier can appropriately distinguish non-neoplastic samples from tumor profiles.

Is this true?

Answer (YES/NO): NO